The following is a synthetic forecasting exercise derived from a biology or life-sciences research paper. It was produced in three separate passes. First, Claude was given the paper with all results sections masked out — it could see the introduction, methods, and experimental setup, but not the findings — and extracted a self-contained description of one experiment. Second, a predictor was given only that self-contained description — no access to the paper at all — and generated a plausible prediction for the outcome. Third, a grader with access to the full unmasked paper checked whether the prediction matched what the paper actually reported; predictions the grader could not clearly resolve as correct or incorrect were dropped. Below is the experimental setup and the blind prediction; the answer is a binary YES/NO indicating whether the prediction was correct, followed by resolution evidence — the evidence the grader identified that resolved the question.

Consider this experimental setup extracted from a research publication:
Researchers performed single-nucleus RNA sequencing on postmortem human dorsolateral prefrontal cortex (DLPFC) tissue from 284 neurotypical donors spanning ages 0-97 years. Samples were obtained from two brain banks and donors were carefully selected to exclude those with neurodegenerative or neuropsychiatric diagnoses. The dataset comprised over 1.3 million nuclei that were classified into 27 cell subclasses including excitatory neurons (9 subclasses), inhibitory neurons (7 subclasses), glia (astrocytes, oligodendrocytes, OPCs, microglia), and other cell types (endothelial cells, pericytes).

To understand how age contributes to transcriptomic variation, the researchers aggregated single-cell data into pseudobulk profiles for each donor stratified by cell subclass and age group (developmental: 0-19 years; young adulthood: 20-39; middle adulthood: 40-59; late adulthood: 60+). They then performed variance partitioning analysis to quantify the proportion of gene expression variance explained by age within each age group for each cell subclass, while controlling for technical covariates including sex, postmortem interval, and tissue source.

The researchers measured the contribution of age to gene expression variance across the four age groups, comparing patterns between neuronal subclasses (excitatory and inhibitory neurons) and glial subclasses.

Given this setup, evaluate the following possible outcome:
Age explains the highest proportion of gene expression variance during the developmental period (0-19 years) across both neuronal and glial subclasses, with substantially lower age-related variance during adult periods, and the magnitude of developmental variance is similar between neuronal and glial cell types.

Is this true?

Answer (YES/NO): NO